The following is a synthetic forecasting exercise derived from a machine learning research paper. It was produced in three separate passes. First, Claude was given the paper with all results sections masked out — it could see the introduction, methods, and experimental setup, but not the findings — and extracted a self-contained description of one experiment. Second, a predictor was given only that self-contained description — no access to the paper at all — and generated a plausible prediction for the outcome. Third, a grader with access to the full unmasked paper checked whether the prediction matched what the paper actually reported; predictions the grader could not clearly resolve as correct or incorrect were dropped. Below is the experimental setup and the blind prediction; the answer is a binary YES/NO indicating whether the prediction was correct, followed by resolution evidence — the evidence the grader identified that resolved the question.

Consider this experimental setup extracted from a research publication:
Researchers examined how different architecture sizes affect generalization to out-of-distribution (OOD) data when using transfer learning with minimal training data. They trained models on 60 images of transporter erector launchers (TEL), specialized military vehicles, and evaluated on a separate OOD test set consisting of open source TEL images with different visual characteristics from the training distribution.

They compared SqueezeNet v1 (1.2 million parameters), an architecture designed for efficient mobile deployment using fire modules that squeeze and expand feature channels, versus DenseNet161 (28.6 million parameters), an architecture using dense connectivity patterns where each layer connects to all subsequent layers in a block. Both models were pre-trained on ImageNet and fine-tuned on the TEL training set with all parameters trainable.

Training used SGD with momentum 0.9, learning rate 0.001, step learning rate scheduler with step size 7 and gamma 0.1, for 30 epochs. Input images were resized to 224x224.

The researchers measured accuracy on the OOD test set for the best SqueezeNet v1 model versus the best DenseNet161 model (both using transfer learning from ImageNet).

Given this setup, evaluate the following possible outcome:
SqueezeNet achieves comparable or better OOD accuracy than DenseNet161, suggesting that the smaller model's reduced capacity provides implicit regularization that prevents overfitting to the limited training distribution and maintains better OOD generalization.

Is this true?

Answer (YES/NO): NO